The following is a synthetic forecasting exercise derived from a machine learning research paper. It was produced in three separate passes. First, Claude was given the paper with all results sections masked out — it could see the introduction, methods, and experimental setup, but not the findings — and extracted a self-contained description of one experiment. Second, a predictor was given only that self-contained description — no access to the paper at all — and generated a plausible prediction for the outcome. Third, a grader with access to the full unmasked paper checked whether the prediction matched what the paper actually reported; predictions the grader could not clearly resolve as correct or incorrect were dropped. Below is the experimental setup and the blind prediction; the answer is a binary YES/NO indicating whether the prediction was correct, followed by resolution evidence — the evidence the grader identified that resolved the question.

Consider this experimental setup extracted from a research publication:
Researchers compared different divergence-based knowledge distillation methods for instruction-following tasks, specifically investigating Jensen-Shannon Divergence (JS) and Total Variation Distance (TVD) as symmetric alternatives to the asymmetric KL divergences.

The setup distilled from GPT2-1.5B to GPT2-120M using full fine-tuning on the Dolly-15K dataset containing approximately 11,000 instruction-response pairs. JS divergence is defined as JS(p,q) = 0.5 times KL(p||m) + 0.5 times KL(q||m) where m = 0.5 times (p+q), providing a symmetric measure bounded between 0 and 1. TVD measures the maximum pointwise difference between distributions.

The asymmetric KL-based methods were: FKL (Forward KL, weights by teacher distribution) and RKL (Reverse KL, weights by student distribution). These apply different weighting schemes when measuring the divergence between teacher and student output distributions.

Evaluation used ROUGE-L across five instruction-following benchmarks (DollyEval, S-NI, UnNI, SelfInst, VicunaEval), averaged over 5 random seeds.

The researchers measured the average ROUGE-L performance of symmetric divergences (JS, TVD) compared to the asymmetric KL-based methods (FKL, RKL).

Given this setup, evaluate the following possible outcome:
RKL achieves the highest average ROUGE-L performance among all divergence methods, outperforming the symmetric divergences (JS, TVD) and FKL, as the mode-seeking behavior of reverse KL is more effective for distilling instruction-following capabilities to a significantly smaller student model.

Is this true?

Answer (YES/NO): NO